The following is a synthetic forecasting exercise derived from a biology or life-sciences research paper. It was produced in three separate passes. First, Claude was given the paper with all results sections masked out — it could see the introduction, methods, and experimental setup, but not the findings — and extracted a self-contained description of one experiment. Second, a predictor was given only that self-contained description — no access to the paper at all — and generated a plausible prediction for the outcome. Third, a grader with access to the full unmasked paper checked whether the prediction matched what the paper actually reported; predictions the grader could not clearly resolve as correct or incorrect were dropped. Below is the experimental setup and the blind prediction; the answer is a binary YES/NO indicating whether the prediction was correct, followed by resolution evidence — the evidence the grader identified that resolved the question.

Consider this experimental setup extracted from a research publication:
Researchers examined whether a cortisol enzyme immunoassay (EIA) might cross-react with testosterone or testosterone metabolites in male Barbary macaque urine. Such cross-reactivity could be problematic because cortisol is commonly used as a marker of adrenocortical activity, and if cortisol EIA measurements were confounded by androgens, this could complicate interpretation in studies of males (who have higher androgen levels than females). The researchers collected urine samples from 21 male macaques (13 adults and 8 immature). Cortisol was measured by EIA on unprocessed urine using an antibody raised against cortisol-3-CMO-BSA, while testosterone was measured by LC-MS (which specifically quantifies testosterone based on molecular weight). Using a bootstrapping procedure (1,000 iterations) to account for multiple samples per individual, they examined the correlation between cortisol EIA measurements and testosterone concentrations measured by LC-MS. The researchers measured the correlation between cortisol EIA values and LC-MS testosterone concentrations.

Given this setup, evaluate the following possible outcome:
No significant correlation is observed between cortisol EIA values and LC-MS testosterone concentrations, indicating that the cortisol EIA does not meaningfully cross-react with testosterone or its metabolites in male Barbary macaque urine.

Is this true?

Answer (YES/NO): YES